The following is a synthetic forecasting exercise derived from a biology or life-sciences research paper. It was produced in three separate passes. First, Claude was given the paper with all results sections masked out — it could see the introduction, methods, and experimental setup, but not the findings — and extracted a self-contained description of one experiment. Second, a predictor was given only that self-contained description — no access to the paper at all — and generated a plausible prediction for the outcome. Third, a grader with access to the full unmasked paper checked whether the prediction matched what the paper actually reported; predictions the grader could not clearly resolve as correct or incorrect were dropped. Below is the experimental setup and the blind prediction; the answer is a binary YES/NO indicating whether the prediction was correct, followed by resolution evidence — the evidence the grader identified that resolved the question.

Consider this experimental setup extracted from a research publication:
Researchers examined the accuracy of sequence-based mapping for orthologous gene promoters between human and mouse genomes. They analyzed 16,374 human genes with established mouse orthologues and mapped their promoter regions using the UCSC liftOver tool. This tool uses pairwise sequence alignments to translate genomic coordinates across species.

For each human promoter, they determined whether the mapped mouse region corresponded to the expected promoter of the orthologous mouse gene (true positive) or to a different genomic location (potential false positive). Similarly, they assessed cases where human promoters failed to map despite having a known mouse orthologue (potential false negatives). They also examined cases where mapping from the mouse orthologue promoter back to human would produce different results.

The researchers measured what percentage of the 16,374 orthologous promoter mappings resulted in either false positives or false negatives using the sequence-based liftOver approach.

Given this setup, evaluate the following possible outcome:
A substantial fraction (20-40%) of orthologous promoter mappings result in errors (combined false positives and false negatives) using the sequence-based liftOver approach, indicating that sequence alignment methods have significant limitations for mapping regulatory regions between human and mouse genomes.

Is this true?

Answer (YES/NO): NO